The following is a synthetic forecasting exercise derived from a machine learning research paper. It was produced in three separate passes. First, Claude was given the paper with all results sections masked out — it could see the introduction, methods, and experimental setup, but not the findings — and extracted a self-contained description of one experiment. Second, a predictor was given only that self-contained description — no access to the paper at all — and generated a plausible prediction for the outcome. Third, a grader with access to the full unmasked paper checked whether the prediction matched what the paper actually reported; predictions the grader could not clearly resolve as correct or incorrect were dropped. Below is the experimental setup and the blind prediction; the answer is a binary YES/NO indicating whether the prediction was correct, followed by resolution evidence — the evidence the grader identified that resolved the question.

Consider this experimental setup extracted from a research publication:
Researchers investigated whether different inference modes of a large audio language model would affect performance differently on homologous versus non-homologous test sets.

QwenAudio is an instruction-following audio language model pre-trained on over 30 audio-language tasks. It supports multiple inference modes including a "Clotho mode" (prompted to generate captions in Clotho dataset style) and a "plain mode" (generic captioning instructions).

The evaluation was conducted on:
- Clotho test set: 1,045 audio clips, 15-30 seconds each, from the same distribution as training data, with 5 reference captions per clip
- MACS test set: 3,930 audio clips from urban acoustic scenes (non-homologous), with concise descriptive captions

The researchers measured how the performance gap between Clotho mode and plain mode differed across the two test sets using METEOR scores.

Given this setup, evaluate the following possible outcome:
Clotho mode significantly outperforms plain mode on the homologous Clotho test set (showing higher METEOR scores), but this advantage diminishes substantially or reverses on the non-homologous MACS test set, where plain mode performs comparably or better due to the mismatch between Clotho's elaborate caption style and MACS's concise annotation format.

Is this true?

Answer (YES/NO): YES